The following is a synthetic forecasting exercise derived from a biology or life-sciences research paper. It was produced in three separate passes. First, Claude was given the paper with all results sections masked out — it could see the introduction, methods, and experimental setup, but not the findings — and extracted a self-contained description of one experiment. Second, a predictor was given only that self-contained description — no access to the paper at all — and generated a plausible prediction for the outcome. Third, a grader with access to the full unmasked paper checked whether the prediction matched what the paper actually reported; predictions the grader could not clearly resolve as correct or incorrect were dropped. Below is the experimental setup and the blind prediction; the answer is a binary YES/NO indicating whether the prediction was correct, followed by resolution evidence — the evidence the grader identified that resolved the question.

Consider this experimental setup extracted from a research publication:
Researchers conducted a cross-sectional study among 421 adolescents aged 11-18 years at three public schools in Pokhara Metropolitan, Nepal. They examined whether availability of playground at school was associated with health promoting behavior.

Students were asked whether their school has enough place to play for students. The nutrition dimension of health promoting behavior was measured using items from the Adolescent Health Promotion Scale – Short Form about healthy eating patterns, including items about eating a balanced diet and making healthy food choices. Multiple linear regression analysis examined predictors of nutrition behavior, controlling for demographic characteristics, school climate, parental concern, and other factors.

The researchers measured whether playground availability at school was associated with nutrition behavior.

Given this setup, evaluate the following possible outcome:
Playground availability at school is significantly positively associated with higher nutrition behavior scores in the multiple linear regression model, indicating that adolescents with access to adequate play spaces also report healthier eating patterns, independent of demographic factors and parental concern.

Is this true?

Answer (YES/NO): YES